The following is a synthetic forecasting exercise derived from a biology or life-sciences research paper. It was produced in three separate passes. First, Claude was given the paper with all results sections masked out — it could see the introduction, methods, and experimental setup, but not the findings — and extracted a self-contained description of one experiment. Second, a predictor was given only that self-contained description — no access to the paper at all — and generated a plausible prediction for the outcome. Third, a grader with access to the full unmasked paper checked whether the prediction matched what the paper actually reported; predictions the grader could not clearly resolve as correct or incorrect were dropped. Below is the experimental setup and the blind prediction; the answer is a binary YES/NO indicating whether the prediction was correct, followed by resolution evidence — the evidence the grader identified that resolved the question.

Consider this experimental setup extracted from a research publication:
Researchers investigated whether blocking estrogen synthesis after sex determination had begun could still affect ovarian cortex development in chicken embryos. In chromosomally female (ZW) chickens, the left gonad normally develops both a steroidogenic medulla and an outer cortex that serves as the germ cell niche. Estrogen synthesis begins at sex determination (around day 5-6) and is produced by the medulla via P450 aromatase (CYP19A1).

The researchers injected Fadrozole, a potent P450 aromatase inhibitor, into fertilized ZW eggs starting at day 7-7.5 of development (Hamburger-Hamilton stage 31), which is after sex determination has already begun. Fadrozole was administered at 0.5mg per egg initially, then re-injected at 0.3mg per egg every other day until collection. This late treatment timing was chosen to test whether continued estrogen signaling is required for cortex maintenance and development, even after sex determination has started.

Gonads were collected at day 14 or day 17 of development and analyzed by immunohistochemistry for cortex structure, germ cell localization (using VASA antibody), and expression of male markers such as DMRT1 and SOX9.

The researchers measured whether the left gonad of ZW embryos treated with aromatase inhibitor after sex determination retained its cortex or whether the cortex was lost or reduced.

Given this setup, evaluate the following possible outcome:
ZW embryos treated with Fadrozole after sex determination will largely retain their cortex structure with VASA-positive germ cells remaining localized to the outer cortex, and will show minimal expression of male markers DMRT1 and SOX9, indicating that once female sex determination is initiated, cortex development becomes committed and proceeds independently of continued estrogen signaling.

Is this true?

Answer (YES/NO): NO